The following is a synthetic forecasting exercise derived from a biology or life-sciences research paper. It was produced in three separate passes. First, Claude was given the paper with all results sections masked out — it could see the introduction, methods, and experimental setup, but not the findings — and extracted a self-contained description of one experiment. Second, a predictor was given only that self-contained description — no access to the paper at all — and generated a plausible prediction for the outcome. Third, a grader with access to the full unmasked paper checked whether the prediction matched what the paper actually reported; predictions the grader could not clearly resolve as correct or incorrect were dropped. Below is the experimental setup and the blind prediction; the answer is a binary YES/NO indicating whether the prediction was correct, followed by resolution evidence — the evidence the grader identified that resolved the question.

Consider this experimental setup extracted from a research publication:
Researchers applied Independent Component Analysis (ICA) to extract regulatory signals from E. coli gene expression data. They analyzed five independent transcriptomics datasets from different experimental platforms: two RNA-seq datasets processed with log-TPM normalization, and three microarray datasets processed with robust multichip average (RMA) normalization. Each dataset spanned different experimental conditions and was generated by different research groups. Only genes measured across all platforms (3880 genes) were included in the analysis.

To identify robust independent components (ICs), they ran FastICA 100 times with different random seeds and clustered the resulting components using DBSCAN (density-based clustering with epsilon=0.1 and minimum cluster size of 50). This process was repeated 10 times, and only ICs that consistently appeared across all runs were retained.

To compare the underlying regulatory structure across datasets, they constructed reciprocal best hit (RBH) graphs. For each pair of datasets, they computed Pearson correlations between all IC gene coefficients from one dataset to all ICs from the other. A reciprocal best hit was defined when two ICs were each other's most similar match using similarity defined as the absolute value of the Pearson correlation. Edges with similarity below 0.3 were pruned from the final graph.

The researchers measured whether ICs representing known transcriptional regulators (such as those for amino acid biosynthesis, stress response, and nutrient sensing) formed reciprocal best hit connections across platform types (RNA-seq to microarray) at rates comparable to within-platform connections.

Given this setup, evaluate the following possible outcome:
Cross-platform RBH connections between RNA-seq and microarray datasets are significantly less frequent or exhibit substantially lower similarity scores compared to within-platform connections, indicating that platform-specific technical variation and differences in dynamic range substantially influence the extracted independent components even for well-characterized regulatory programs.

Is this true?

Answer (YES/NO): NO